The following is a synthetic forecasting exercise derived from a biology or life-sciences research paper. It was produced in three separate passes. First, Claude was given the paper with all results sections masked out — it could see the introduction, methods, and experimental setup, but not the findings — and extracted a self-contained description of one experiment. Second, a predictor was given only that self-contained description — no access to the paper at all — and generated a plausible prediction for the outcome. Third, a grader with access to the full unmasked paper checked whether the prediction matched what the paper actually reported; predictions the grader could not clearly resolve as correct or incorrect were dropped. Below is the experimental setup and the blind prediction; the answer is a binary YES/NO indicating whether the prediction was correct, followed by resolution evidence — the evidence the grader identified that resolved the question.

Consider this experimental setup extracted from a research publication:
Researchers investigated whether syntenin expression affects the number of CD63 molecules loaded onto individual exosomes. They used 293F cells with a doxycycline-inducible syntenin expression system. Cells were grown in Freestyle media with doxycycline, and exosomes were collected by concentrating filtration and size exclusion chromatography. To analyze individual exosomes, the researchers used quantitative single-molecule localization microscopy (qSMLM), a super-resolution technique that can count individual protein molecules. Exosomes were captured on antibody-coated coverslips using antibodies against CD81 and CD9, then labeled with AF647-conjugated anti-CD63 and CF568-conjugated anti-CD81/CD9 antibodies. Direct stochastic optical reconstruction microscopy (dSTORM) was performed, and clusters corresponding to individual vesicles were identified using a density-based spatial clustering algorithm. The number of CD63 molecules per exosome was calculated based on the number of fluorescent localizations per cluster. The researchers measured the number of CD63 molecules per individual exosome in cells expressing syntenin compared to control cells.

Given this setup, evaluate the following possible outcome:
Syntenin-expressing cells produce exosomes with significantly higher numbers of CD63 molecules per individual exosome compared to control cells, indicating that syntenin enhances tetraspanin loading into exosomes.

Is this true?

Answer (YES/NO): YES